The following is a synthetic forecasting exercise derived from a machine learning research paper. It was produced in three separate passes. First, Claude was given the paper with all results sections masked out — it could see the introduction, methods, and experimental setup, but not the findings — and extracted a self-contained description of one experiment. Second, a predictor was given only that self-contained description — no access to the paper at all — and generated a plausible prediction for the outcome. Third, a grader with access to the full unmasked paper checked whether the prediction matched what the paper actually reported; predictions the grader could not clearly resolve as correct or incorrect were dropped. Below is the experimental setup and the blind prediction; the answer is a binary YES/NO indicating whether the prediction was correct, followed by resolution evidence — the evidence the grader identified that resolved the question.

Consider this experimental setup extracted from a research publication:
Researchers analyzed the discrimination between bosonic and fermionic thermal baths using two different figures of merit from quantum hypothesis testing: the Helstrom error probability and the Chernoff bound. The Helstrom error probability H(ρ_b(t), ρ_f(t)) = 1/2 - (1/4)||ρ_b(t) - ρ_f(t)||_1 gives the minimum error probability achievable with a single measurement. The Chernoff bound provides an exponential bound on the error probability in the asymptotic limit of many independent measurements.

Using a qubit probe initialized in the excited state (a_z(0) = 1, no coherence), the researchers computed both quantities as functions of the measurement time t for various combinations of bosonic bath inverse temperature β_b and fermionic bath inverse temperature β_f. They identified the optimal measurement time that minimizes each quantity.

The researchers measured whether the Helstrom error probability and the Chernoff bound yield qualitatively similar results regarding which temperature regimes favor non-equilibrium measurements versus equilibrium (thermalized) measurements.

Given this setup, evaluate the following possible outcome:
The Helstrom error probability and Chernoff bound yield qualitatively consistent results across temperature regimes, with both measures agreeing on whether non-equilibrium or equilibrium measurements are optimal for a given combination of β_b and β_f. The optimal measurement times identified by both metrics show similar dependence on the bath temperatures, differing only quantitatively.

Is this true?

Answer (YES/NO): YES